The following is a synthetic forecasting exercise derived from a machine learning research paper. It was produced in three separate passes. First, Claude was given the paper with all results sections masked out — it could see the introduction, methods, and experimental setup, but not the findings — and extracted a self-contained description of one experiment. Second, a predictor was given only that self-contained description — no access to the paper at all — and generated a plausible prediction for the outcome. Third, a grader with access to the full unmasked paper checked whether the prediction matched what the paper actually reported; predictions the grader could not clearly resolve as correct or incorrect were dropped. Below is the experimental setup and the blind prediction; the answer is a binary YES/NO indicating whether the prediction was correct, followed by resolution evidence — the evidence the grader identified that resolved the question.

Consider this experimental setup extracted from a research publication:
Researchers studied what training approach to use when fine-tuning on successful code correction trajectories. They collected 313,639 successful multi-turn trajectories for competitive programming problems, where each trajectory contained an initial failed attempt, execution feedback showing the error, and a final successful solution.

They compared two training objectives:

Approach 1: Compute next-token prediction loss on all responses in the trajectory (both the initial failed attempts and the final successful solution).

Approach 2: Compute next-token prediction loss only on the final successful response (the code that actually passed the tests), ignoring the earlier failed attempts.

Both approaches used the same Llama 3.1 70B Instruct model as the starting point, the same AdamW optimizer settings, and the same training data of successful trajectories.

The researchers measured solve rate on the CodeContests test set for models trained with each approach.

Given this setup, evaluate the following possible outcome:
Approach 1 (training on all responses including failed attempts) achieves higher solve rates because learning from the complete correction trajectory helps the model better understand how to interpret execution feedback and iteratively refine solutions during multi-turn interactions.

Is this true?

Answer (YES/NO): NO